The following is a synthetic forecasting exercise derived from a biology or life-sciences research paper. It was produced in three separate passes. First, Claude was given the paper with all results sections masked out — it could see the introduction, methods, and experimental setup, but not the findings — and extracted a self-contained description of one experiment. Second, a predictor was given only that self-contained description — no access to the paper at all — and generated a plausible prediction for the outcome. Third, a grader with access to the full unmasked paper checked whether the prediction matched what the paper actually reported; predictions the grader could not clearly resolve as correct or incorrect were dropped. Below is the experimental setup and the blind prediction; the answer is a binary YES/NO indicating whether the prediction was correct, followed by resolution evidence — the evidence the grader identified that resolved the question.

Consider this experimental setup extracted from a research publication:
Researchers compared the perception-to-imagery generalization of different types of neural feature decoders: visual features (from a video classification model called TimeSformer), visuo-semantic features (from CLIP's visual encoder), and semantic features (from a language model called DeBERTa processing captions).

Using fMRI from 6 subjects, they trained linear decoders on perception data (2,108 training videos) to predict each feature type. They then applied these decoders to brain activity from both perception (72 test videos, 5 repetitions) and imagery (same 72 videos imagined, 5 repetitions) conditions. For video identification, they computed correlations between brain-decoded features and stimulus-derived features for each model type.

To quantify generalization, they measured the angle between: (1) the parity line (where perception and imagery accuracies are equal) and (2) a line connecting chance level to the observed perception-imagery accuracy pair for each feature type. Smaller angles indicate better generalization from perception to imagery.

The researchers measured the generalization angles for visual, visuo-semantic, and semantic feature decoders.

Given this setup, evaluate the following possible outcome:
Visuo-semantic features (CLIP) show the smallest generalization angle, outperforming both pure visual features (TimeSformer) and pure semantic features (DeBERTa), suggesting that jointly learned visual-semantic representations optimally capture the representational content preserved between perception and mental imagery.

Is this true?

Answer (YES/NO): NO